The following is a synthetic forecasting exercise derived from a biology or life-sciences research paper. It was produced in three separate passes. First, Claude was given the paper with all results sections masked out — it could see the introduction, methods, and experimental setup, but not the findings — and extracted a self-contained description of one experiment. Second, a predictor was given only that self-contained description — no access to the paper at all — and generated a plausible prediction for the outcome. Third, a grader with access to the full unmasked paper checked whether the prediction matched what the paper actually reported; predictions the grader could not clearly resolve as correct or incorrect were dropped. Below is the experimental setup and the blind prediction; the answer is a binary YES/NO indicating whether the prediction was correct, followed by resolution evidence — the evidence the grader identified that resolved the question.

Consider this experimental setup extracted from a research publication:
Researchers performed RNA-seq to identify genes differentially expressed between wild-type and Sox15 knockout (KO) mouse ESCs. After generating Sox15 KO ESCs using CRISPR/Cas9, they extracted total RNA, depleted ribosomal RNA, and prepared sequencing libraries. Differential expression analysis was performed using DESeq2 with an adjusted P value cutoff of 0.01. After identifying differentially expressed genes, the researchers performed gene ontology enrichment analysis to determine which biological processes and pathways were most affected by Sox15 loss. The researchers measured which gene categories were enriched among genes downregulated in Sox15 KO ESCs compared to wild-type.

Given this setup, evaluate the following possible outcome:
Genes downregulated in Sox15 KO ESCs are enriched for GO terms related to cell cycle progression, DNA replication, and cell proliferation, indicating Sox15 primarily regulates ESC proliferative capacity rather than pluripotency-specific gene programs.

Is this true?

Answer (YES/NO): NO